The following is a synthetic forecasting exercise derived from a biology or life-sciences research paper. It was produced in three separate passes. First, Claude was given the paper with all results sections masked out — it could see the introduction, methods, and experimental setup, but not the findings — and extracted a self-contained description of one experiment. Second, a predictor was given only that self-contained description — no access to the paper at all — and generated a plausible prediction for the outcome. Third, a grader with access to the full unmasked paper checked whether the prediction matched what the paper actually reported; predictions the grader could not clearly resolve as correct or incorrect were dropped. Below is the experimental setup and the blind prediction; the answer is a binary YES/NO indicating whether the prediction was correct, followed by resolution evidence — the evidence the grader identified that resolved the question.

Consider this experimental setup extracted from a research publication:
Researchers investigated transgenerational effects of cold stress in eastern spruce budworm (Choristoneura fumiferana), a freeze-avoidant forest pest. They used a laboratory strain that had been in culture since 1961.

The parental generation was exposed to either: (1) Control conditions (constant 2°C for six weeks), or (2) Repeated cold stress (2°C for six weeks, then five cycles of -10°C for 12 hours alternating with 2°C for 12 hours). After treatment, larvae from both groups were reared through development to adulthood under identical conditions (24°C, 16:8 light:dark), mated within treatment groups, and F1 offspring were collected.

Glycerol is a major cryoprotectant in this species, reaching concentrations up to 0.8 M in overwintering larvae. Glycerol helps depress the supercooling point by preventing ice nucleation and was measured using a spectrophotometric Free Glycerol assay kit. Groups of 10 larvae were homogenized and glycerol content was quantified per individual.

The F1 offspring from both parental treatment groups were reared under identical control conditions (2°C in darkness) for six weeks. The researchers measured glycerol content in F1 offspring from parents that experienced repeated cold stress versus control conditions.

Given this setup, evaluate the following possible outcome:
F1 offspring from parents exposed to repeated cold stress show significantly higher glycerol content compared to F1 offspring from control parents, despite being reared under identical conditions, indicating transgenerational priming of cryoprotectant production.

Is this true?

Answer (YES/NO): NO